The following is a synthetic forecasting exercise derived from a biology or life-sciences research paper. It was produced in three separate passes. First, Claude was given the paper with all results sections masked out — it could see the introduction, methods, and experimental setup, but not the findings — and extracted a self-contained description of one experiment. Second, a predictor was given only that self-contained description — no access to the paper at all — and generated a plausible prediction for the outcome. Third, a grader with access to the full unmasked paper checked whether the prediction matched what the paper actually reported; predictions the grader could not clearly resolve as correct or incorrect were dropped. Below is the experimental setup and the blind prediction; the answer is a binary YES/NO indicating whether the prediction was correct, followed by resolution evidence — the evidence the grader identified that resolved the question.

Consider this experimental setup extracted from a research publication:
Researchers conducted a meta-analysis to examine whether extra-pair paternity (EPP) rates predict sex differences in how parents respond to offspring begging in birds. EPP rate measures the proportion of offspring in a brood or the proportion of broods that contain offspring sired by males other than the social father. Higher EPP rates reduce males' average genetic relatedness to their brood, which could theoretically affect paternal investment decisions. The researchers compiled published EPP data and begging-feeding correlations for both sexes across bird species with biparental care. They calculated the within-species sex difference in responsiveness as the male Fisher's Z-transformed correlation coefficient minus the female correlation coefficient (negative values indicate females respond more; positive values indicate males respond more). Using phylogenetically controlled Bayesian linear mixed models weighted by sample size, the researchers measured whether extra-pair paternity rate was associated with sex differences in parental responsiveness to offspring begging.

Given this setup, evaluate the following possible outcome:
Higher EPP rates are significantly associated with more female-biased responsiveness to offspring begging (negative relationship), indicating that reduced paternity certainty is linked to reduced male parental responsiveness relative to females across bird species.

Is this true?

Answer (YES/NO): NO